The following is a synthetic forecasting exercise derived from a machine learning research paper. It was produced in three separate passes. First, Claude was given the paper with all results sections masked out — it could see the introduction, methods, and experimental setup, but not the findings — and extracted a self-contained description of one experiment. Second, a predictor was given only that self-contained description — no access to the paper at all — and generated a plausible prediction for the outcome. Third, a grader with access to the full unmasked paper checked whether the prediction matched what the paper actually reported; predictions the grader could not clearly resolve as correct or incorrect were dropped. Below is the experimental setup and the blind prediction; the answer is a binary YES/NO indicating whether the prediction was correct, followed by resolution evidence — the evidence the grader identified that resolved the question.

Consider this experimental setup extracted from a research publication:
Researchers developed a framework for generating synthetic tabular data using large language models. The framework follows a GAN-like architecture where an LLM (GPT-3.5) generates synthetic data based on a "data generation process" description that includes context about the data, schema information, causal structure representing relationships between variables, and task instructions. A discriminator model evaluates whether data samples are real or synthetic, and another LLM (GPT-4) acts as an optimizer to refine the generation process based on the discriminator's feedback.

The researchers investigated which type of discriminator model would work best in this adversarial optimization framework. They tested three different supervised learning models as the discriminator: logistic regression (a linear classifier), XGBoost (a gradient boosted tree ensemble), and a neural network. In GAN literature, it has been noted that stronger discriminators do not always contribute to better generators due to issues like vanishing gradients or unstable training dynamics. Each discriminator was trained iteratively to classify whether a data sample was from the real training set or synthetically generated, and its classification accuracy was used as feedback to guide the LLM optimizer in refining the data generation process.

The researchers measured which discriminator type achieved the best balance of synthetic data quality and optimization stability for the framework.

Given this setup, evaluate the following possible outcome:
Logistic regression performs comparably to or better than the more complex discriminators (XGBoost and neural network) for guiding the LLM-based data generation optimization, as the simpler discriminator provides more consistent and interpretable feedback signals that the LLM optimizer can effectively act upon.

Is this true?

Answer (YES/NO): YES